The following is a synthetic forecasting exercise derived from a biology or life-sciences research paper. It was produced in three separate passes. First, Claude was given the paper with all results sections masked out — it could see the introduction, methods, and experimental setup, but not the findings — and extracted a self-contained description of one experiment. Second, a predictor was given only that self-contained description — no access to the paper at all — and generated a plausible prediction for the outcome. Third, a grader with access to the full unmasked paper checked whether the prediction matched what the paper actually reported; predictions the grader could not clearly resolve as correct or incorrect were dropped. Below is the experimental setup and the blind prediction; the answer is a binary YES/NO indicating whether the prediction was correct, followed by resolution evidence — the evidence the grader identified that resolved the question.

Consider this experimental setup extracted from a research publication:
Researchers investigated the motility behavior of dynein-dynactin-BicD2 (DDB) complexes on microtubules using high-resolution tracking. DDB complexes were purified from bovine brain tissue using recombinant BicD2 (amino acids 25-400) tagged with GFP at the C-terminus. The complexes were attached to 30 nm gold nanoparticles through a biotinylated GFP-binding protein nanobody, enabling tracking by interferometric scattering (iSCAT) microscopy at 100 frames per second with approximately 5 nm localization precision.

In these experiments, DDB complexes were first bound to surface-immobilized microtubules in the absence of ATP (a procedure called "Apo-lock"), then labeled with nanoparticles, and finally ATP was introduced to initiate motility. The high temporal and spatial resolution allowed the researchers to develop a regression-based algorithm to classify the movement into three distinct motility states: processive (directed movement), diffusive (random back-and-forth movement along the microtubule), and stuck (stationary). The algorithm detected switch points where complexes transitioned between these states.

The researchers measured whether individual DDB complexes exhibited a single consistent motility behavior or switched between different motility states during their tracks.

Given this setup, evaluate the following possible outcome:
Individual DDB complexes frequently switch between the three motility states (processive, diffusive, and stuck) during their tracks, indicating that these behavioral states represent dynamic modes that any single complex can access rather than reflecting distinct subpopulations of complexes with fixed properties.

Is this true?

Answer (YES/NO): YES